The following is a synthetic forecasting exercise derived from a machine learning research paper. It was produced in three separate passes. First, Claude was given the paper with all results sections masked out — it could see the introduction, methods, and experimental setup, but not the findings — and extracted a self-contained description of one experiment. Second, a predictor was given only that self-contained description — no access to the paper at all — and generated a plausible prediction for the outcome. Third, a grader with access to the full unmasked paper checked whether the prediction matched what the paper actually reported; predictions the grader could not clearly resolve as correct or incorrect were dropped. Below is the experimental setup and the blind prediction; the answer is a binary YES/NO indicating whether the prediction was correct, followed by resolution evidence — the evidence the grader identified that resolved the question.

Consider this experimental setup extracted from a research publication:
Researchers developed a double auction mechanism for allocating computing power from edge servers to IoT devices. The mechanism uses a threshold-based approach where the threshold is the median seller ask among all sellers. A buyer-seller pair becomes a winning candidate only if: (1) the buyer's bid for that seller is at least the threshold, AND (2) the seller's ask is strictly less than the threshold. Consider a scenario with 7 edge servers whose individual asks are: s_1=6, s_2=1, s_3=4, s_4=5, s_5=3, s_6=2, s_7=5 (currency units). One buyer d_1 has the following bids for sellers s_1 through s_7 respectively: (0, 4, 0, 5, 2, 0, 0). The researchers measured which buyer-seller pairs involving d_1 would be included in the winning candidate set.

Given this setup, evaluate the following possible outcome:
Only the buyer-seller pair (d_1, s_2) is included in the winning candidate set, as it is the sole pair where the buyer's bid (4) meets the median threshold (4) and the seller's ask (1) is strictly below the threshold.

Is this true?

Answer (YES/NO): YES